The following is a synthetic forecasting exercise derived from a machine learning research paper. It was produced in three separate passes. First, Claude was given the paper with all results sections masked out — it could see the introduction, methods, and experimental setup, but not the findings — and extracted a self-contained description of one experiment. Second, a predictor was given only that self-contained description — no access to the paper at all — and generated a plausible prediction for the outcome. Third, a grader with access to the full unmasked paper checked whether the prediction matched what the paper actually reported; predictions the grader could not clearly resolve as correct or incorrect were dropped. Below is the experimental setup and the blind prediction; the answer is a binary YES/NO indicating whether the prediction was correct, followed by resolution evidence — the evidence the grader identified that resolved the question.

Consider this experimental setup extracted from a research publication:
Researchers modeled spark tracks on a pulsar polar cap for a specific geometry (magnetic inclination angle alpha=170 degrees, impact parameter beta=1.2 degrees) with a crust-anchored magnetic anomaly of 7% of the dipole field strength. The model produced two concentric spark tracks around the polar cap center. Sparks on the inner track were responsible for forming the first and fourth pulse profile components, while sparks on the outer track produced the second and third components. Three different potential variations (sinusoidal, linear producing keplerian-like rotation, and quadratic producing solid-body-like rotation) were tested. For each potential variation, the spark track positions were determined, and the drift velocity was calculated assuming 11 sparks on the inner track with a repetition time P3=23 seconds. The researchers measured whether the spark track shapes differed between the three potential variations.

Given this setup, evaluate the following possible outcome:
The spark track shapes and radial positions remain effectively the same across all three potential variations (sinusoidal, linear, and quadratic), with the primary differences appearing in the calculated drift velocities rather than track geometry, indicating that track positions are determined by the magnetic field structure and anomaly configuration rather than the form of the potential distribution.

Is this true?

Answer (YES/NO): YES